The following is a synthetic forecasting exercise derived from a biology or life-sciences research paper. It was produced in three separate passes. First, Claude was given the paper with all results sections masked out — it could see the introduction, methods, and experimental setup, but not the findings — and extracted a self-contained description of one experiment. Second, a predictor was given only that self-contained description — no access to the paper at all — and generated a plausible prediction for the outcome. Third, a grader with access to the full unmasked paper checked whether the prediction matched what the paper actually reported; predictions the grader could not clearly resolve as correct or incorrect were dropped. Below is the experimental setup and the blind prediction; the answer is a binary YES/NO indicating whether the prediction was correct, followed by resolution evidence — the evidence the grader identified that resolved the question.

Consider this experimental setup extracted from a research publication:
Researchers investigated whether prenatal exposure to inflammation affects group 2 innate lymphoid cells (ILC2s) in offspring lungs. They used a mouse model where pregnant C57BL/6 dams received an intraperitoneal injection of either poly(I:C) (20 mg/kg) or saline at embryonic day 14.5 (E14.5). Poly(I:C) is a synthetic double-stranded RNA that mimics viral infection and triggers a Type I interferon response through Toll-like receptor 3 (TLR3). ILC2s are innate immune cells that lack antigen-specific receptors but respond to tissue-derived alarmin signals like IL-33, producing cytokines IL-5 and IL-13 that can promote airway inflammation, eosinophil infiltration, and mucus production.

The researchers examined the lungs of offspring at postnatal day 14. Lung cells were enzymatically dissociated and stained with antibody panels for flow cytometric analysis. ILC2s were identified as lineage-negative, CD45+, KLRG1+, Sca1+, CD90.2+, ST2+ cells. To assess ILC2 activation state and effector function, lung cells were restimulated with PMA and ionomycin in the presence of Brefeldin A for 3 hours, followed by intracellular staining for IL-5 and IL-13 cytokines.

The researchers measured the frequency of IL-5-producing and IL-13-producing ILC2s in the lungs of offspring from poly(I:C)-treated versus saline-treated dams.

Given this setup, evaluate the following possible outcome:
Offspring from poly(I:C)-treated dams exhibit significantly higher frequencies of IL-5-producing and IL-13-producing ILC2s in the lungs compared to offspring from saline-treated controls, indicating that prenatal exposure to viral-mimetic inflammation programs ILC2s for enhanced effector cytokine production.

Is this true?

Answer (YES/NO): YES